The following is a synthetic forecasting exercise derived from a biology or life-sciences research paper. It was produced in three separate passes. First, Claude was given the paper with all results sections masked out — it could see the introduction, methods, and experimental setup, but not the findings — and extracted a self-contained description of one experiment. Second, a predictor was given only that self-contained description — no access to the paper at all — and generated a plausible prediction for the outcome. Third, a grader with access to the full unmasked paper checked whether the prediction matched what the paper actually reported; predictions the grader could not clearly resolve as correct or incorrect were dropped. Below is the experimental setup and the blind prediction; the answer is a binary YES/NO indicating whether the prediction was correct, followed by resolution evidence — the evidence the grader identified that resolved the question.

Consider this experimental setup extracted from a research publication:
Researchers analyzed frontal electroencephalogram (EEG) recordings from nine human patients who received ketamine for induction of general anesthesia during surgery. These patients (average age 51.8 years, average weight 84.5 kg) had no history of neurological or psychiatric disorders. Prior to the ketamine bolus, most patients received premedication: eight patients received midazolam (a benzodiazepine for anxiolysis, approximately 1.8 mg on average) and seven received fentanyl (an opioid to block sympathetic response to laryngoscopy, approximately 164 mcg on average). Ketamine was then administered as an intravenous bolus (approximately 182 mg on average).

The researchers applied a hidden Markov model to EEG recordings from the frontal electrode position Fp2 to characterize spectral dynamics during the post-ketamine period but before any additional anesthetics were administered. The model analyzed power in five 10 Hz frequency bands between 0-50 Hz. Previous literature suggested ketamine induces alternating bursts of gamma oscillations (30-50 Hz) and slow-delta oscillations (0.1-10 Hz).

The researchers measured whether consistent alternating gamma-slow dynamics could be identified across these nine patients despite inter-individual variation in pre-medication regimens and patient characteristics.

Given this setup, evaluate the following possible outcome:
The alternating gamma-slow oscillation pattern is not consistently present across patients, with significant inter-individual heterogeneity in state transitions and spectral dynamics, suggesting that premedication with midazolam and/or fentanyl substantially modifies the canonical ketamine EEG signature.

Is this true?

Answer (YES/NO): NO